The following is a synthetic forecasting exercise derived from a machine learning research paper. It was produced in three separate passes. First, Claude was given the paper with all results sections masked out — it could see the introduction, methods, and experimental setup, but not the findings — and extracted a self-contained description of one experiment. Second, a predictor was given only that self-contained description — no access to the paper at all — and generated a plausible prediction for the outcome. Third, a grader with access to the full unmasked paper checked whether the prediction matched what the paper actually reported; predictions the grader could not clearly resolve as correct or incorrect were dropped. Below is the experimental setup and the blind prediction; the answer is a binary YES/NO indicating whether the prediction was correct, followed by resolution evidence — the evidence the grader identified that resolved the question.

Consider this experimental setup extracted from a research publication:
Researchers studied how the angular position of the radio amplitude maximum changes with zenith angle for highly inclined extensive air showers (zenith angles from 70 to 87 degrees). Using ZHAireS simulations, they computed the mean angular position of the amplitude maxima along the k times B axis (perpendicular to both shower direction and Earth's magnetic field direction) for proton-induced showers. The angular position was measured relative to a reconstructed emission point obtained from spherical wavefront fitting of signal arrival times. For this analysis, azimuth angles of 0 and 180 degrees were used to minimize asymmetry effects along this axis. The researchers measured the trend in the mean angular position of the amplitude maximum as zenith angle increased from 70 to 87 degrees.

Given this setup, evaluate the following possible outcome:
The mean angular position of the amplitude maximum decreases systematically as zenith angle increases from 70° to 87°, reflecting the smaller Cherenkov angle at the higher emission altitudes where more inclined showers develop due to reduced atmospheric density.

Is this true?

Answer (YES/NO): YES